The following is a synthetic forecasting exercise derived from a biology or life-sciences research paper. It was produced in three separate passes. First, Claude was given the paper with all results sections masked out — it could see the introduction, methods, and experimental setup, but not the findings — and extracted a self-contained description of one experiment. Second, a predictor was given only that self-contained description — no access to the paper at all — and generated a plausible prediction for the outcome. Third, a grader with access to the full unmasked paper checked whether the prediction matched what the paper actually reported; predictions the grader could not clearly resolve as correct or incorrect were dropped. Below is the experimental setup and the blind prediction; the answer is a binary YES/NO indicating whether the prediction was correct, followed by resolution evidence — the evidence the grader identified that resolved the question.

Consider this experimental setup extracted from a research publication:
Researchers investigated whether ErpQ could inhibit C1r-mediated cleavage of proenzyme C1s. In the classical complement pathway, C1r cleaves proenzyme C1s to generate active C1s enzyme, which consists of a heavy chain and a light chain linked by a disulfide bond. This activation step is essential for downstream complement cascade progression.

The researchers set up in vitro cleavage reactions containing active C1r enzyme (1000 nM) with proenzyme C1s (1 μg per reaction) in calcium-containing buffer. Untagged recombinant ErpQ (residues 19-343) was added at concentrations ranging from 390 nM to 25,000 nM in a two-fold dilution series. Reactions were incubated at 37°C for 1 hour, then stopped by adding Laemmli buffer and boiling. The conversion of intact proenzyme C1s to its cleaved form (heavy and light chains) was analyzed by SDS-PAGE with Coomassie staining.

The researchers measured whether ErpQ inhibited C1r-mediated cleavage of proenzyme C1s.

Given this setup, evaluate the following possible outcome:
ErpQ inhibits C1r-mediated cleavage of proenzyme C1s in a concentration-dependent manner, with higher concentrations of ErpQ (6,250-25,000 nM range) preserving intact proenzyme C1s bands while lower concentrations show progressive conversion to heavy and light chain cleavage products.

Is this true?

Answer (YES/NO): NO